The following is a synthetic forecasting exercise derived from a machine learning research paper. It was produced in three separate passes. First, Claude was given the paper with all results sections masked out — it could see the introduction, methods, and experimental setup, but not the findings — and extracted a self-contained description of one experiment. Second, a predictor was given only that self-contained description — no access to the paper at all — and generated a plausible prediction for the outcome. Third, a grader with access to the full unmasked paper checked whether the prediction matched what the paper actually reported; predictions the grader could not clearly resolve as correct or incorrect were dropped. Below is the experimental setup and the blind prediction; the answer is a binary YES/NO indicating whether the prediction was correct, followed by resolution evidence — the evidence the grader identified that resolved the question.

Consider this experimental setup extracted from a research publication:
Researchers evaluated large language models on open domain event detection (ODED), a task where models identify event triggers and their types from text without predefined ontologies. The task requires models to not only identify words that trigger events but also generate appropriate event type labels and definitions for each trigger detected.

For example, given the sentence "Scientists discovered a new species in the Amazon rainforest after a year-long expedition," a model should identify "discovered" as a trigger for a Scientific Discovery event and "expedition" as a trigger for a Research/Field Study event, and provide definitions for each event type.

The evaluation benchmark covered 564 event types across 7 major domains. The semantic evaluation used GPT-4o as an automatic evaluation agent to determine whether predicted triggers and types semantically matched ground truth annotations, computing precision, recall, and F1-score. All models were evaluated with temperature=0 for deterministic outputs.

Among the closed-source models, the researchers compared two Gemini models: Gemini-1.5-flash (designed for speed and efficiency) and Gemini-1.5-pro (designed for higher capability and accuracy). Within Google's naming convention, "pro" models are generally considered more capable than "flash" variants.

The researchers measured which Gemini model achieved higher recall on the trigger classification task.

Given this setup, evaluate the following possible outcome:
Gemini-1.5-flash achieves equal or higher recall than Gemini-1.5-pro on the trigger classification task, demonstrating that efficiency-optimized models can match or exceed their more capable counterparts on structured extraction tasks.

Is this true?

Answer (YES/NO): YES